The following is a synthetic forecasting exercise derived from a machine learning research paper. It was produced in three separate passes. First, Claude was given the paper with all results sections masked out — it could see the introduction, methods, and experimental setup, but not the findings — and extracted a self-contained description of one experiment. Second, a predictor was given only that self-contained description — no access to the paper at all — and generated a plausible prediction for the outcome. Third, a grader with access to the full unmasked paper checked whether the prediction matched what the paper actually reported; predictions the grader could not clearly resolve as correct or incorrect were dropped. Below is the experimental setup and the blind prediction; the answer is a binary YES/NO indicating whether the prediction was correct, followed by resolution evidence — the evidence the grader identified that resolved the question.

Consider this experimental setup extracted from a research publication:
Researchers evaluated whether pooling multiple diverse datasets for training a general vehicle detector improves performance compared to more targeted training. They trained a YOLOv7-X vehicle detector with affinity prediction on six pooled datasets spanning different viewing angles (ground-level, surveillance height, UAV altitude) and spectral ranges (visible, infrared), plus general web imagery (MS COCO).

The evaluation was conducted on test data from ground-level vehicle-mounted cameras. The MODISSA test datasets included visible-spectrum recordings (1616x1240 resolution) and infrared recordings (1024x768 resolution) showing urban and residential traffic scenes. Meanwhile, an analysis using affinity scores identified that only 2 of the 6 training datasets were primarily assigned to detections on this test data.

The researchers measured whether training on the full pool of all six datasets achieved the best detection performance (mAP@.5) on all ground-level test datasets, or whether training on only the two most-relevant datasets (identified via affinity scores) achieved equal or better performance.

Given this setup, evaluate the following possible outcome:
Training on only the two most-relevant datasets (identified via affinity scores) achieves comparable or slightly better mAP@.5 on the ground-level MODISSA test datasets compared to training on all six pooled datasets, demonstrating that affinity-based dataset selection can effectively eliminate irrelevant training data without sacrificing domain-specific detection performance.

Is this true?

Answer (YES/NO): NO